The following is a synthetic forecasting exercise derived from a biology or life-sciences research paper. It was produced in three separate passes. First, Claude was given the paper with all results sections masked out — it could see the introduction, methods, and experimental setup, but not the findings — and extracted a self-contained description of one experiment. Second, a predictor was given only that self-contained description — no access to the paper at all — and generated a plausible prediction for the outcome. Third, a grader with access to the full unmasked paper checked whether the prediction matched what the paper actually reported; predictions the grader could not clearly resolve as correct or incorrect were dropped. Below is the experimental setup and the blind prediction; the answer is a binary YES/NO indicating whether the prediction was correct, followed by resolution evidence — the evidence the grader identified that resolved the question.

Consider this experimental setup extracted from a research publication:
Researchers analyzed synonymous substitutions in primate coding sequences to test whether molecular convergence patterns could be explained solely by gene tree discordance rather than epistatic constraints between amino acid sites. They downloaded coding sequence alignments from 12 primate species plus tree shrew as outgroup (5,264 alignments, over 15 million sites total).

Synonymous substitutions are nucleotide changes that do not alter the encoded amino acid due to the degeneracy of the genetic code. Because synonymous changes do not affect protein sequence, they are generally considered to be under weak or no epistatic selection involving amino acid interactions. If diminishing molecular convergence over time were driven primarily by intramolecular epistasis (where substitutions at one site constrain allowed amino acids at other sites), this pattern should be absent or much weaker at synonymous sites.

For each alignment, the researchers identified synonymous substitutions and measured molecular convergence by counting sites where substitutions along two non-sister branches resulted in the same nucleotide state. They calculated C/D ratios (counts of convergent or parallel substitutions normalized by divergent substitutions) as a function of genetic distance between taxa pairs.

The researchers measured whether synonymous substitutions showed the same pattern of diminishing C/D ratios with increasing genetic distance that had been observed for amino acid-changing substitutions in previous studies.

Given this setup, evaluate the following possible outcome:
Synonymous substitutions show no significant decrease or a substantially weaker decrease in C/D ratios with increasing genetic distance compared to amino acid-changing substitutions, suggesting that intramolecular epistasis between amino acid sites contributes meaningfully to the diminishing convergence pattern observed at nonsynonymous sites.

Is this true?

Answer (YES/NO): NO